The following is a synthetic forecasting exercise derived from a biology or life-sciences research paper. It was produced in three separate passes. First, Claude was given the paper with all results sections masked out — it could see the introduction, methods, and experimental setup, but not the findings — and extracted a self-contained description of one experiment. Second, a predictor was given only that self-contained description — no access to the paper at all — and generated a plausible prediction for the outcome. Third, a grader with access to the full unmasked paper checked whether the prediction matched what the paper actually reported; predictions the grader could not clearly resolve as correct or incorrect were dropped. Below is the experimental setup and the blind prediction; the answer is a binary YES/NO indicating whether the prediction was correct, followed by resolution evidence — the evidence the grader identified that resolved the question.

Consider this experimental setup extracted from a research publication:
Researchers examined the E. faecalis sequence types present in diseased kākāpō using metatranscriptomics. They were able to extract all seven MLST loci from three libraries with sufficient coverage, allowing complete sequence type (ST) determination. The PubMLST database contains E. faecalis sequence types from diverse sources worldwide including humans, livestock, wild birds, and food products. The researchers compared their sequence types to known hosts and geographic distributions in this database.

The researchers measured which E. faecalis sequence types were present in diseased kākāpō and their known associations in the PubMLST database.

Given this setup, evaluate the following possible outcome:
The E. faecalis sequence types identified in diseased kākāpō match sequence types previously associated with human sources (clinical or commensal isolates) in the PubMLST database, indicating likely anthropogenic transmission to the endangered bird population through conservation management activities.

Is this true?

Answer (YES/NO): NO